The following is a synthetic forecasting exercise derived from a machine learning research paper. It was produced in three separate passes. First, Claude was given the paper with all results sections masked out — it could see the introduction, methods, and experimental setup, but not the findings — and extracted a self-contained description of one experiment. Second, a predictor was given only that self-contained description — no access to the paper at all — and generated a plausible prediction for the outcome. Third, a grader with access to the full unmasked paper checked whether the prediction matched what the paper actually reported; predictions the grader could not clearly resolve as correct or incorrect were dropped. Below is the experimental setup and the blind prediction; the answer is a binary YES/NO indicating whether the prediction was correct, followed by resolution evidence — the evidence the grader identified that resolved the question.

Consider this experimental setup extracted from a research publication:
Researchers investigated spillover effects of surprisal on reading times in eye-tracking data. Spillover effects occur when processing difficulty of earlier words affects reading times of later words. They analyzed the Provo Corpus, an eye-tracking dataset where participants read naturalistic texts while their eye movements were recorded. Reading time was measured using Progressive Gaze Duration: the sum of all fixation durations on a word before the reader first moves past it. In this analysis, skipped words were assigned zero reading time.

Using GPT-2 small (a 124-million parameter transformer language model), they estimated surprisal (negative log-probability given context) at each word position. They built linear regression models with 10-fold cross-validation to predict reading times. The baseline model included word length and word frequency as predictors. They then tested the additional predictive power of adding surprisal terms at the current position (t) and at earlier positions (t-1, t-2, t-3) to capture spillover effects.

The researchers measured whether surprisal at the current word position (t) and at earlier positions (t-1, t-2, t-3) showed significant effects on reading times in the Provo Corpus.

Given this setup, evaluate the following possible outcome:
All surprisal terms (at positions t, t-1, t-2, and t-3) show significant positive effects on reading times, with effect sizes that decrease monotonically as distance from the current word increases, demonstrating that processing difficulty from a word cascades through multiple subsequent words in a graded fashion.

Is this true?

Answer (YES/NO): NO